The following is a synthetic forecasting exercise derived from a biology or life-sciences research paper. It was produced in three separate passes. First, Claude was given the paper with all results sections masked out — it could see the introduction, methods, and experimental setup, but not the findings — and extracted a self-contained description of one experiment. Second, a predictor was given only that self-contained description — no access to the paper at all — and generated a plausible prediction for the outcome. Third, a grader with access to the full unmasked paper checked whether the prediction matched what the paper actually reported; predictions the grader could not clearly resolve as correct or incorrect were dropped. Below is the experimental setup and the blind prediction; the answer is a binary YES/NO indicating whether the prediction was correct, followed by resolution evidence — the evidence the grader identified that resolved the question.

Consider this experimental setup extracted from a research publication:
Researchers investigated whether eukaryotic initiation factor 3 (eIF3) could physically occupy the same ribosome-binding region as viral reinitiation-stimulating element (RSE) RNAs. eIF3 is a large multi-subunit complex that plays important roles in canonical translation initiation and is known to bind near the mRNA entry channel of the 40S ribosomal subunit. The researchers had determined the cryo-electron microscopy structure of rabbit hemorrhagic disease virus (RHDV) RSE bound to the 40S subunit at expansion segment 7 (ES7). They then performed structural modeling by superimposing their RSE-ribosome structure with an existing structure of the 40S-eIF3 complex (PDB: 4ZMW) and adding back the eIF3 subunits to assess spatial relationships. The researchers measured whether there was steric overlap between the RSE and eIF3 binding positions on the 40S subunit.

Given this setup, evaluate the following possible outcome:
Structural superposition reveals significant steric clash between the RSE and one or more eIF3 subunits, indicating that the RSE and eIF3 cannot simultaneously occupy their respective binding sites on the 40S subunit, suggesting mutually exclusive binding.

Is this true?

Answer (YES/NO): NO